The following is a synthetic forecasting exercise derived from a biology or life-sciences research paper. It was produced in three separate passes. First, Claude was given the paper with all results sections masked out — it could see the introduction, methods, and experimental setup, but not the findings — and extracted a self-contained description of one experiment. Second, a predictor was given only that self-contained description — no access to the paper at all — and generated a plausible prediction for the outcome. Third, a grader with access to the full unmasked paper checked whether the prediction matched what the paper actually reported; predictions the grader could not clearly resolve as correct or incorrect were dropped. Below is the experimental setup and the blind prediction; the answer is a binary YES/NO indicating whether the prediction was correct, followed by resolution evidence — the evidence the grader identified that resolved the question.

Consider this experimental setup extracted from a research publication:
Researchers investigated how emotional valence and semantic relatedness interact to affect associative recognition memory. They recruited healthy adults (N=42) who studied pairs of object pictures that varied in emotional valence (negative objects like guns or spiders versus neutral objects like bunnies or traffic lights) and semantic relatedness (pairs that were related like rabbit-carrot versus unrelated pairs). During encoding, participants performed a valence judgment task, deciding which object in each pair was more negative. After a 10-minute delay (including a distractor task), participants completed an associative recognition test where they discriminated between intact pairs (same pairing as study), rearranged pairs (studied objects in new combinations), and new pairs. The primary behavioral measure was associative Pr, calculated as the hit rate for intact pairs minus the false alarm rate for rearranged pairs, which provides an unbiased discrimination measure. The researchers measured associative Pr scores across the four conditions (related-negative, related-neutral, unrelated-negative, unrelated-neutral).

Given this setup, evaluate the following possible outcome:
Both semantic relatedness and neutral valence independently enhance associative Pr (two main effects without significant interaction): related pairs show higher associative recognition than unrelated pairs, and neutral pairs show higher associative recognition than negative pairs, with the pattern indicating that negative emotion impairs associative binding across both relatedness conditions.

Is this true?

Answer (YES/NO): NO